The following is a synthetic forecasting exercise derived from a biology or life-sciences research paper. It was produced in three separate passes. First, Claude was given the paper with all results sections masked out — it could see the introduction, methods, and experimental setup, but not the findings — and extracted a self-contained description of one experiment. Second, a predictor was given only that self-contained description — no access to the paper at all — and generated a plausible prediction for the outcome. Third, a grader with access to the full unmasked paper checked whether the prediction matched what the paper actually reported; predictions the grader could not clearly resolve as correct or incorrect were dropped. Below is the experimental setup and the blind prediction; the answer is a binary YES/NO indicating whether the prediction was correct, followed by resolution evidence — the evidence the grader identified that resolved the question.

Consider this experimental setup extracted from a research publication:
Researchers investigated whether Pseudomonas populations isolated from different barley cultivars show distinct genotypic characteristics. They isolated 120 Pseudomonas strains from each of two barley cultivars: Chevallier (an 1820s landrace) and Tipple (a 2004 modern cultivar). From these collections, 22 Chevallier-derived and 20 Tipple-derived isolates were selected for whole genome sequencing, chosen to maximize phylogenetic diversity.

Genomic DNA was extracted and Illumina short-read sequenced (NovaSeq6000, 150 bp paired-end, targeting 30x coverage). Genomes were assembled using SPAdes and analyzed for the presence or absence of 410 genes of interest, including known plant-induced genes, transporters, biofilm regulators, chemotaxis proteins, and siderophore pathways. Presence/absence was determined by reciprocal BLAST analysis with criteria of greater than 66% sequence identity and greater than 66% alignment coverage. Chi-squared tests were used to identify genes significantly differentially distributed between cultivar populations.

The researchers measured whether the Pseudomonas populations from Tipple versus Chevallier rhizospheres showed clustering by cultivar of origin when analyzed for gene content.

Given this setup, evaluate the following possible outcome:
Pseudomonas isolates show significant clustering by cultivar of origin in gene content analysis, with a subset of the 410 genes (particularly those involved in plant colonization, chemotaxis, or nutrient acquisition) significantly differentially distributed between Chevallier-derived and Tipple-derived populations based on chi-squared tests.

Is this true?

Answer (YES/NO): YES